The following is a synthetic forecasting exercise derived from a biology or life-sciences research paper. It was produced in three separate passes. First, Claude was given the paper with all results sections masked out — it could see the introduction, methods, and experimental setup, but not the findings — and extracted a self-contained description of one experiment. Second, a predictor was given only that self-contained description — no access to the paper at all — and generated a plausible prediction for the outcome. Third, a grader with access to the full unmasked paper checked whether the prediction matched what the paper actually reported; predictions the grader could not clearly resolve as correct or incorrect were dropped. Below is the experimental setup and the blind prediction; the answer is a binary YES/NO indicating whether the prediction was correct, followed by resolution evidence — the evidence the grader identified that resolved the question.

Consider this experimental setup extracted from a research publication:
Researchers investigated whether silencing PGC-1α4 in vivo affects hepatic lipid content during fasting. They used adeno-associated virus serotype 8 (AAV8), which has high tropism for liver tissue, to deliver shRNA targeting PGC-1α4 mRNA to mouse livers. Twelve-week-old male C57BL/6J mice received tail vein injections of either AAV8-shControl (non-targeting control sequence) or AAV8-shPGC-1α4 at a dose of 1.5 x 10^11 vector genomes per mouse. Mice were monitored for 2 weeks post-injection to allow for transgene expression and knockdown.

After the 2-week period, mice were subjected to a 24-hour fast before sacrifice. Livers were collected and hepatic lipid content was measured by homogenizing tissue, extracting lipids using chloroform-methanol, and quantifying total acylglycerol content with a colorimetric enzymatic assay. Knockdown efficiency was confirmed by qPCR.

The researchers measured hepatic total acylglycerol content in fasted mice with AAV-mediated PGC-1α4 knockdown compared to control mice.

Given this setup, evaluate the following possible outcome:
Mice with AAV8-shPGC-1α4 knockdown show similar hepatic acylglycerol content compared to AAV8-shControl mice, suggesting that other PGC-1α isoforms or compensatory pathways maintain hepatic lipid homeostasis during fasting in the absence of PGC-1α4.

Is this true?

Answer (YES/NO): NO